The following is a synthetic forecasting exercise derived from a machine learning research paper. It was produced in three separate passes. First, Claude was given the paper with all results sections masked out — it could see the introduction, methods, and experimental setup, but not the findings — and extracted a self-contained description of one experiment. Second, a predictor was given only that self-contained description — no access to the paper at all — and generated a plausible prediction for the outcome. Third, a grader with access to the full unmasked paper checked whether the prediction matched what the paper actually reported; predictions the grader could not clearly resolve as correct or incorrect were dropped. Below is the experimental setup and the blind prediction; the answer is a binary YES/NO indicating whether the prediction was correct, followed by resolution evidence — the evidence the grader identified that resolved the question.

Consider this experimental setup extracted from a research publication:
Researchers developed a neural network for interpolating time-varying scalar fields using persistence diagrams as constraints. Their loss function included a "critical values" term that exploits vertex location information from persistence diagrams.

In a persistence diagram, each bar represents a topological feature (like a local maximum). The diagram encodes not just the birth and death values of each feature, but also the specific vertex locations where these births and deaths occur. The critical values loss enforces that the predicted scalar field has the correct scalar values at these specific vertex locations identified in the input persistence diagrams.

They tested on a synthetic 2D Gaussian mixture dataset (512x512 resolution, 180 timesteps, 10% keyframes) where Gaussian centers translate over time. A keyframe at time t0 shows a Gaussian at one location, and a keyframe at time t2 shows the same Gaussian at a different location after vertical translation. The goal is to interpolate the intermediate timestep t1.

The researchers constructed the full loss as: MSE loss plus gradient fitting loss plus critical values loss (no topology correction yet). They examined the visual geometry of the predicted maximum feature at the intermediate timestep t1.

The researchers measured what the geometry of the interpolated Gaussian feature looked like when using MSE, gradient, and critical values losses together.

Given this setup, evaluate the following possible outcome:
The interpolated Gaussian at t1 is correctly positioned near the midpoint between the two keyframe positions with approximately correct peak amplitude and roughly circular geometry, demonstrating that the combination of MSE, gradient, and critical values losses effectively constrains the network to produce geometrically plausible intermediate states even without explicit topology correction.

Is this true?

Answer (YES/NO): NO